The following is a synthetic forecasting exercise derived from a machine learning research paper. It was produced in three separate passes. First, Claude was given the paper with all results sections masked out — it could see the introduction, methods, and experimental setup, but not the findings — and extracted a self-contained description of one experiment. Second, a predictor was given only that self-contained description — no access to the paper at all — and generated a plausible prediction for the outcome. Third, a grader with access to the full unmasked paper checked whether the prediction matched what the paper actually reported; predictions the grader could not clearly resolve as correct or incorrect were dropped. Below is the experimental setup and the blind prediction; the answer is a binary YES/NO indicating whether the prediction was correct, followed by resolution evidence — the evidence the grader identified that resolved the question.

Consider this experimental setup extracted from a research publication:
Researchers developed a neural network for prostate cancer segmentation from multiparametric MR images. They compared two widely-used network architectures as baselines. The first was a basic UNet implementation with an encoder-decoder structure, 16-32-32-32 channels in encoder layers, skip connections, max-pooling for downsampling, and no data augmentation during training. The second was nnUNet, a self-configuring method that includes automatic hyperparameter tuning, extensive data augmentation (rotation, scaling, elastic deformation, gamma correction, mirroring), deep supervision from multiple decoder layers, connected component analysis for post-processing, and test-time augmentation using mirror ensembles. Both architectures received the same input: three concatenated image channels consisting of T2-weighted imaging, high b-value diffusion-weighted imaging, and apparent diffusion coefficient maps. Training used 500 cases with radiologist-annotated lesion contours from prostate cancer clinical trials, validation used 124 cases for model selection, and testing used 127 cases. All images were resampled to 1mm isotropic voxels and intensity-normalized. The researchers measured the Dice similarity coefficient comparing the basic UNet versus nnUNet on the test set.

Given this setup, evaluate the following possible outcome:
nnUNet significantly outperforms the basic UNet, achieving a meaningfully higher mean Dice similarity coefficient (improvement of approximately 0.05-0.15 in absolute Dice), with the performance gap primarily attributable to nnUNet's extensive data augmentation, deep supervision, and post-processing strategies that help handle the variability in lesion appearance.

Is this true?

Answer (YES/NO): NO